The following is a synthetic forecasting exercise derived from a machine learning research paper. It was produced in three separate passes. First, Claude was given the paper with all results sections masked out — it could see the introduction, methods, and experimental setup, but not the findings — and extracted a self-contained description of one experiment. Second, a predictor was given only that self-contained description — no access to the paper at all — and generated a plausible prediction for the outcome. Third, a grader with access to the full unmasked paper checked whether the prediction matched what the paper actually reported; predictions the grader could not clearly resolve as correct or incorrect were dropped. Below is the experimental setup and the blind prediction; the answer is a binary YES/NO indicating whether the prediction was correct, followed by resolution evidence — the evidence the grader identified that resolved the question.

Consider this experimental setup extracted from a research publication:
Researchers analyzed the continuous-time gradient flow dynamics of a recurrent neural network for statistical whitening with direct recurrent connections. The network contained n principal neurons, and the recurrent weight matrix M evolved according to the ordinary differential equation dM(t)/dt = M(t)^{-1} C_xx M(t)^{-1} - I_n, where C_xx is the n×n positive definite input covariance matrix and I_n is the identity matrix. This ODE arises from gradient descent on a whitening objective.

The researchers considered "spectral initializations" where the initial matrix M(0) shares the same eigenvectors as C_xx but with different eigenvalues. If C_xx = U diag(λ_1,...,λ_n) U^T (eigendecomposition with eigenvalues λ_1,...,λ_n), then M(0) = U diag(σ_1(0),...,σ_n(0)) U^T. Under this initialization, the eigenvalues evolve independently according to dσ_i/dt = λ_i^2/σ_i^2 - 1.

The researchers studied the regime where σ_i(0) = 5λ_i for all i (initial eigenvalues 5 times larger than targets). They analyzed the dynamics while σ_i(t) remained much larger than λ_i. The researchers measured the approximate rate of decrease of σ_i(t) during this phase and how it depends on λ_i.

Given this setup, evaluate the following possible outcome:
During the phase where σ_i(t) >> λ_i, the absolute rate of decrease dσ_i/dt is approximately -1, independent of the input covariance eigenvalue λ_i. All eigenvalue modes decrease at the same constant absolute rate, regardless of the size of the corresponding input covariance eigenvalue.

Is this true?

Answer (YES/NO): YES